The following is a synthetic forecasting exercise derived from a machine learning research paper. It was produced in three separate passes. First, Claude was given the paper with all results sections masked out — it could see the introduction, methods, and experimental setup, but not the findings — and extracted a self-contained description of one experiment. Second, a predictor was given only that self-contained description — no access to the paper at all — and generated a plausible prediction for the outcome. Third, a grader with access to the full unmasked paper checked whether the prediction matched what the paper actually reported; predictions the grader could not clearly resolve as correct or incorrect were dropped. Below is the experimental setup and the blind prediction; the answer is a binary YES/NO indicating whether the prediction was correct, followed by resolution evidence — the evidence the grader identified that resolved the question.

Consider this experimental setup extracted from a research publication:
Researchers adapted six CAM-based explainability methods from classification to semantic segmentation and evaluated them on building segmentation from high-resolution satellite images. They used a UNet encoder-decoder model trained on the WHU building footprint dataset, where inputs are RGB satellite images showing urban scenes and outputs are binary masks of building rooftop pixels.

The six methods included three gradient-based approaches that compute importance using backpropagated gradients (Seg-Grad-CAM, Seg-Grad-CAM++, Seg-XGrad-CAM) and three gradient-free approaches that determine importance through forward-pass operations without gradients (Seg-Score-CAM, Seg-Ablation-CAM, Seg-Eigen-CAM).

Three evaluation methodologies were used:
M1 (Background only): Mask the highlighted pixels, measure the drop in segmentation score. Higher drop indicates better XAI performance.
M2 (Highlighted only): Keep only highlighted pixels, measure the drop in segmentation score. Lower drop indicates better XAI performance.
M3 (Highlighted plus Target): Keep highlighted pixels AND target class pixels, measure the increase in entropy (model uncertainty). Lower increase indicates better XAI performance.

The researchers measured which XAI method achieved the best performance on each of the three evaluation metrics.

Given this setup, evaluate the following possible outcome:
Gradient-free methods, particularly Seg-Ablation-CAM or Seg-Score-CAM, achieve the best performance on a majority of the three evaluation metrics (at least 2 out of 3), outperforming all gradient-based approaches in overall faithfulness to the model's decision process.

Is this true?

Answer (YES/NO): YES